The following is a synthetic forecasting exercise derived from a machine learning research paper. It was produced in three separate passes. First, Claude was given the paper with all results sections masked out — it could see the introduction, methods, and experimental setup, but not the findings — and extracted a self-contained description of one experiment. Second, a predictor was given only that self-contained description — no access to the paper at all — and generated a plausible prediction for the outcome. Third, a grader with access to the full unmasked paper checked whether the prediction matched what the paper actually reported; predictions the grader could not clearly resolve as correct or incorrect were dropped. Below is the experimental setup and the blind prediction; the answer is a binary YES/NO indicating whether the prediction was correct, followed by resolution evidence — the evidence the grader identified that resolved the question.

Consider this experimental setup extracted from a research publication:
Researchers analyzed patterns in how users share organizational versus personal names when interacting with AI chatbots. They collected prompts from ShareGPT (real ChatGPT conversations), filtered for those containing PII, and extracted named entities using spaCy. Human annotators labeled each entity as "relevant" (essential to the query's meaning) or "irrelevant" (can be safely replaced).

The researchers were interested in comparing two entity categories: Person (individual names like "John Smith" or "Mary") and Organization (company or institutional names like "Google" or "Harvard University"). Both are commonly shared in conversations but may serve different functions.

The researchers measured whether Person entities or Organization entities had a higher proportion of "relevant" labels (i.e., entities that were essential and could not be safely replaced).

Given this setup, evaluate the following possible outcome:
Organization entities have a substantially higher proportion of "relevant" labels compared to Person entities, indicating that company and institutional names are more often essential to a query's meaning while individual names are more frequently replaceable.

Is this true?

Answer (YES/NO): YES